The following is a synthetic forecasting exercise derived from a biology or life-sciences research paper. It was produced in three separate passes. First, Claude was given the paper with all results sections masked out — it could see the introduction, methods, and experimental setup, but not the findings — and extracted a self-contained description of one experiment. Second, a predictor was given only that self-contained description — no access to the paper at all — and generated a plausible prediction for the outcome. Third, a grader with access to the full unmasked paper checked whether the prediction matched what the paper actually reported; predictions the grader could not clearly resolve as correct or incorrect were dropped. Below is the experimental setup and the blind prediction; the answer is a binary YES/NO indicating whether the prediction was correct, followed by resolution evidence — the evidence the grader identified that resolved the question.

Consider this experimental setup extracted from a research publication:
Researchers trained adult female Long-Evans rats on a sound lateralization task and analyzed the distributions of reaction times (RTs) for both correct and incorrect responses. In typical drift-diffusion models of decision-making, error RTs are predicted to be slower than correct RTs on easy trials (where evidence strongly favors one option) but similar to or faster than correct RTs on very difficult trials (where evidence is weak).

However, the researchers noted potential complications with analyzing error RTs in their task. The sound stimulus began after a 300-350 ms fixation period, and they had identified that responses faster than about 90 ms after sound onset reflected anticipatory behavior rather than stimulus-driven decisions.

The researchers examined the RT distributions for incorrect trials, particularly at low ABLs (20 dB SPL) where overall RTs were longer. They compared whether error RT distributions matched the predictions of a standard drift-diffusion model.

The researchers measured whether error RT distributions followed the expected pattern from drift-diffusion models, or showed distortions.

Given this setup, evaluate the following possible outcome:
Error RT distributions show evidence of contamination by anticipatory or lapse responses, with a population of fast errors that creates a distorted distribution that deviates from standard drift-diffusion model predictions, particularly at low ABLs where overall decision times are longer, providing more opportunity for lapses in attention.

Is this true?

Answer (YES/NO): YES